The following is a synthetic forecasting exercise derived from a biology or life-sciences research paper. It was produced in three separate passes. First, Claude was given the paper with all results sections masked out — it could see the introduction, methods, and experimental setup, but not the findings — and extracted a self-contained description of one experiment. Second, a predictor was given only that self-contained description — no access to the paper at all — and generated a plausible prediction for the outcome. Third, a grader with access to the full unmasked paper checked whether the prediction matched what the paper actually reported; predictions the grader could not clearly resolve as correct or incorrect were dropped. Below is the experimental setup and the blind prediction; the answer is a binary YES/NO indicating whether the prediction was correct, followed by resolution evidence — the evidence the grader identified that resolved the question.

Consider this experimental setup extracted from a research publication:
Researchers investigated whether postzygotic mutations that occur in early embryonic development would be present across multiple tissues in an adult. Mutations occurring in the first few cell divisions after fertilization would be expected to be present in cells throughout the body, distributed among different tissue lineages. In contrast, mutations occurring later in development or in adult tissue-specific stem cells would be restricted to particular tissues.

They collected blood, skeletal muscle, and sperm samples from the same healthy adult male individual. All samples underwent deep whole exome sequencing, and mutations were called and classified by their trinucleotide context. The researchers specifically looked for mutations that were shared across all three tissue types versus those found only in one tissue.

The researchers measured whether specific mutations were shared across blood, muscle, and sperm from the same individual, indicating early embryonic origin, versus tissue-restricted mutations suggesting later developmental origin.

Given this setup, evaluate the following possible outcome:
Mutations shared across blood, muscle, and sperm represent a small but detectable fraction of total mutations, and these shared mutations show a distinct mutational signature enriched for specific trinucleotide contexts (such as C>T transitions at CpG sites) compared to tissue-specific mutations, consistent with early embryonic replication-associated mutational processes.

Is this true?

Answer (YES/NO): NO